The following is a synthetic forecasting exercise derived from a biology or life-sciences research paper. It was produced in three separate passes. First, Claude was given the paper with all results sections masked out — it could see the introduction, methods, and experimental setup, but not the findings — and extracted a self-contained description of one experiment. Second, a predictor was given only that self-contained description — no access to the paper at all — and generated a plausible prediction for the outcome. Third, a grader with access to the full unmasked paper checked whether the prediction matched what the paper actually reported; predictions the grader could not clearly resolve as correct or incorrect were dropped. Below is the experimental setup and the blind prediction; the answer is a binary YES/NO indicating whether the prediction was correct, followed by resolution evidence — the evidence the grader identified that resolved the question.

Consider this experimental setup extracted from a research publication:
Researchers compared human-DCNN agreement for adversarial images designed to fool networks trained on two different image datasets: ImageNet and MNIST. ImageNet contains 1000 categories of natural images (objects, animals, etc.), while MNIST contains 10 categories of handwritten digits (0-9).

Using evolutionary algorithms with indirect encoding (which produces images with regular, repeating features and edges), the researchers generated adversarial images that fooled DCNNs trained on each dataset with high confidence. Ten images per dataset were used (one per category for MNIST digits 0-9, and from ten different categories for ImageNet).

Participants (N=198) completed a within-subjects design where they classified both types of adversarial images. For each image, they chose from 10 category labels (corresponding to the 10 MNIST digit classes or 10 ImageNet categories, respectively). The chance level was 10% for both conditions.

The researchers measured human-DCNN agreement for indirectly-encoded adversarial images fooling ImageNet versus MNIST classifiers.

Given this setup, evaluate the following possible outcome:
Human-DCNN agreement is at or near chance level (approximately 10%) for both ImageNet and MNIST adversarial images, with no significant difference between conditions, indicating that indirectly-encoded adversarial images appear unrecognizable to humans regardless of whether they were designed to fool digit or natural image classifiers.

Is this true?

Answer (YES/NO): NO